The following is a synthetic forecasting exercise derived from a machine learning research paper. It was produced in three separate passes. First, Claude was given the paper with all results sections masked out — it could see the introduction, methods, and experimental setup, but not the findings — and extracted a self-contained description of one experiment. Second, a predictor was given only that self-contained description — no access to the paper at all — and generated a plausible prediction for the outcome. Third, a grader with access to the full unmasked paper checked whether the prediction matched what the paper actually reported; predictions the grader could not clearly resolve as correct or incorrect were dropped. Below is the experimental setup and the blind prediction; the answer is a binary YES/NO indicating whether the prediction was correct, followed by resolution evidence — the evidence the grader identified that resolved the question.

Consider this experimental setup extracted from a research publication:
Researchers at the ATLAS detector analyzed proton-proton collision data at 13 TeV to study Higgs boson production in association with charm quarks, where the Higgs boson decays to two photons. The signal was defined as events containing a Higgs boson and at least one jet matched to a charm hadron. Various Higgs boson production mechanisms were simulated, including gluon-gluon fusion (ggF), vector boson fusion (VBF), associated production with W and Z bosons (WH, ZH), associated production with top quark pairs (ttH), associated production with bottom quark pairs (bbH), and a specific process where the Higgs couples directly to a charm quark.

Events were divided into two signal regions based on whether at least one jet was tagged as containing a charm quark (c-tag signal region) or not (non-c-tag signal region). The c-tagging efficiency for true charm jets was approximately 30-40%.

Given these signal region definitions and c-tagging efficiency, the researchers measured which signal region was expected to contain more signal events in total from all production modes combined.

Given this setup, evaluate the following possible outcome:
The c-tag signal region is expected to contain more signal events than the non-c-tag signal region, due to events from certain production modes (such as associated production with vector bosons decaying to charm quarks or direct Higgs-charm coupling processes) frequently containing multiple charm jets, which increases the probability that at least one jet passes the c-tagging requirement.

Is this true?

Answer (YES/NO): NO